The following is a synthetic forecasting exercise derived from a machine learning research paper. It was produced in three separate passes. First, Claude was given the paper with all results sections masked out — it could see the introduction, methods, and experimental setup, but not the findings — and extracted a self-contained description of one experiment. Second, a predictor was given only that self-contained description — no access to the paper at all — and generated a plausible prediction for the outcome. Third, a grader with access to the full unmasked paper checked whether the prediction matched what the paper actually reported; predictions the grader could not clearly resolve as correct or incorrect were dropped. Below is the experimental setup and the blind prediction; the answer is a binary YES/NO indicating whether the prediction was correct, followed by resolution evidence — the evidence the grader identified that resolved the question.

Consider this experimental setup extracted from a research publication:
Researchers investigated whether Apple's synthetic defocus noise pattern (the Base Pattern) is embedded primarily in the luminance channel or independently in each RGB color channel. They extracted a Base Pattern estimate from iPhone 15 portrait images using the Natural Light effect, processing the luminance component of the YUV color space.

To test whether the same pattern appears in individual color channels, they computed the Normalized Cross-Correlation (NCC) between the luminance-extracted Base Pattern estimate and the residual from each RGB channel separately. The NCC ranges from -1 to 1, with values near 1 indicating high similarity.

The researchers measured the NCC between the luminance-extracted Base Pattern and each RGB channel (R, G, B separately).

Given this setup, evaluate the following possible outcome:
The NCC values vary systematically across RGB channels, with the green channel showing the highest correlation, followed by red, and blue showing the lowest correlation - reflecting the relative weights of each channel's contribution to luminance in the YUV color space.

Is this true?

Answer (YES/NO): NO